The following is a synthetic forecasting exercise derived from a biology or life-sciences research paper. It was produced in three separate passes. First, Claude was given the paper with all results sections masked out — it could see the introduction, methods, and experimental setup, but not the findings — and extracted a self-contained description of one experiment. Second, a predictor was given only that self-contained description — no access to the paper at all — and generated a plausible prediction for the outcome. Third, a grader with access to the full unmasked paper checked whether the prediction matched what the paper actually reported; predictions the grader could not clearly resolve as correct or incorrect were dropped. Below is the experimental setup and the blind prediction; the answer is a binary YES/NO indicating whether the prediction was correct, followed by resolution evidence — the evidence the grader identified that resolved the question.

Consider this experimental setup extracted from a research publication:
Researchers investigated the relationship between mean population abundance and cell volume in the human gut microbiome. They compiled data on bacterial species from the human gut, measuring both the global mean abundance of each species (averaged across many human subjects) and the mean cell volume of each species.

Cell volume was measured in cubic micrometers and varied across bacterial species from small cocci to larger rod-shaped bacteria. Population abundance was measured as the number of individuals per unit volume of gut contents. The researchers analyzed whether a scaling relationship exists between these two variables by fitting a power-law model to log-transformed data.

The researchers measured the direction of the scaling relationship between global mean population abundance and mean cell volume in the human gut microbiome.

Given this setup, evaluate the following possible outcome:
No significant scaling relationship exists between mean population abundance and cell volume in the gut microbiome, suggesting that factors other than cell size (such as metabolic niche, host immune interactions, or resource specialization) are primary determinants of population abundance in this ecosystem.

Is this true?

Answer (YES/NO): NO